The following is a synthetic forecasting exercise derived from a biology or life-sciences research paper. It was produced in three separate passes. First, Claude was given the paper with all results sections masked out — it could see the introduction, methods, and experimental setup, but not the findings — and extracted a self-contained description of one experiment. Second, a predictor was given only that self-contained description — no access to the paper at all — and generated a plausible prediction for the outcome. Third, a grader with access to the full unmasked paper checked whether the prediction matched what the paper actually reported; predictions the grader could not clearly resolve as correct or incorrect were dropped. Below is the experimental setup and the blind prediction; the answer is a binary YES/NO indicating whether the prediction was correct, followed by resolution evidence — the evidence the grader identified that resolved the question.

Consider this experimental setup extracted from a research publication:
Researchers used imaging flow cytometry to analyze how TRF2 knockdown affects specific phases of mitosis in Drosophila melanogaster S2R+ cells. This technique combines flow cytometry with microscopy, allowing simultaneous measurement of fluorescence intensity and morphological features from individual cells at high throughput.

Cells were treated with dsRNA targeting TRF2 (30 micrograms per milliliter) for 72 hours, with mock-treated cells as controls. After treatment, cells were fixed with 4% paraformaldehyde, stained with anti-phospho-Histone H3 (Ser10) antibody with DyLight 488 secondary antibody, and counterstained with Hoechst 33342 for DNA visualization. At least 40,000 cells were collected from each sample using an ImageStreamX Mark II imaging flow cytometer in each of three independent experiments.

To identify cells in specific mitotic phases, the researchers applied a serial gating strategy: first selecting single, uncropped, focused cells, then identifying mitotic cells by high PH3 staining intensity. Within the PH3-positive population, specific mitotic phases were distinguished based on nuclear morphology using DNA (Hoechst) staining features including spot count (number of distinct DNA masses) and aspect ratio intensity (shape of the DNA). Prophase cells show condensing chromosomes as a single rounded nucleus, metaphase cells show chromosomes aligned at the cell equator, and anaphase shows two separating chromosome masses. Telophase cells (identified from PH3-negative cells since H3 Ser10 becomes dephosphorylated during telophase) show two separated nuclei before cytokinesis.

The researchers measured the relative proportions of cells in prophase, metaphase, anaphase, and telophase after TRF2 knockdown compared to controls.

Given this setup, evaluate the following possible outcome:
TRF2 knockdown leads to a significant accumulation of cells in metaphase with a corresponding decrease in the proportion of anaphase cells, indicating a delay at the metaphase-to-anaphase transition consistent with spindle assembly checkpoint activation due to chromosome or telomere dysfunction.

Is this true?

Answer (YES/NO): NO